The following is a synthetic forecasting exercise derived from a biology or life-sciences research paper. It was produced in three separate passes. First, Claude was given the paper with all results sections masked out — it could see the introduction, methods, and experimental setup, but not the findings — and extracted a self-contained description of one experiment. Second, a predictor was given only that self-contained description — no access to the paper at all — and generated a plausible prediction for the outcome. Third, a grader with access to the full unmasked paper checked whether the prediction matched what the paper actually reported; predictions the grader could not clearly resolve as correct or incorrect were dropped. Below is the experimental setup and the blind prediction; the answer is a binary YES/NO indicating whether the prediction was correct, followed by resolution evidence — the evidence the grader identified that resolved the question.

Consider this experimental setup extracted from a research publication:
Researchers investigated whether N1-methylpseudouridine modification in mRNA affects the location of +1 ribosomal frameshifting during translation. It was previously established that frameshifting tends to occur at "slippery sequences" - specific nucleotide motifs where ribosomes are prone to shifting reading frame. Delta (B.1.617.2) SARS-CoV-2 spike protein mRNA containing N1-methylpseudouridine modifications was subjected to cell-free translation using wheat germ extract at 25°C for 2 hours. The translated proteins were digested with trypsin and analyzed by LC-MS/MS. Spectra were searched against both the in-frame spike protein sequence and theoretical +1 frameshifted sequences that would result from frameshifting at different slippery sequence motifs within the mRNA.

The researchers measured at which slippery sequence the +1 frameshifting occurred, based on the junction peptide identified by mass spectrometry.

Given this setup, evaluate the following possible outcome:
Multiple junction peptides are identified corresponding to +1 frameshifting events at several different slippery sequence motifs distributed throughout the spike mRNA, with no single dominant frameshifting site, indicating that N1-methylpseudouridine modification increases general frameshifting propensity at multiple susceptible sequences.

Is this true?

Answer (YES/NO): NO